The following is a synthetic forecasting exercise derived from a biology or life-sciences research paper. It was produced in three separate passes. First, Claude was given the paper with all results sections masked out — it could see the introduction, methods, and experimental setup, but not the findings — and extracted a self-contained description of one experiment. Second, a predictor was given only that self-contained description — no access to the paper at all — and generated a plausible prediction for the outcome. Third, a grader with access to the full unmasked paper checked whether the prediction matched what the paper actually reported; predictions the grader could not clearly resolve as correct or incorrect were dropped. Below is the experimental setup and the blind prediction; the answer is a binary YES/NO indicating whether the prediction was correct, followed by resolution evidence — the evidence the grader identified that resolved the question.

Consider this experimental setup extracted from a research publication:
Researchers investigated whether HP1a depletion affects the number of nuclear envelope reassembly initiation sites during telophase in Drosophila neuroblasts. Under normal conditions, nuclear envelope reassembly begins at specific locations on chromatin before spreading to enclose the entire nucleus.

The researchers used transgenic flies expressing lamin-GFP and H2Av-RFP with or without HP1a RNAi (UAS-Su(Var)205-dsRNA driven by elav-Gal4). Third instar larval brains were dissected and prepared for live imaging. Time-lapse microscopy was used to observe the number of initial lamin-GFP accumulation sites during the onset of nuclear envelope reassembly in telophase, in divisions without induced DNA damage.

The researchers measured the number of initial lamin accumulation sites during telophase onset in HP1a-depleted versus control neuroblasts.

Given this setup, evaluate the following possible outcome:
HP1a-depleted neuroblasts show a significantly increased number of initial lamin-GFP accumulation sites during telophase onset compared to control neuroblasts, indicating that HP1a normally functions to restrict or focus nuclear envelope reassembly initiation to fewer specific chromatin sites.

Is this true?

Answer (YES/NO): YES